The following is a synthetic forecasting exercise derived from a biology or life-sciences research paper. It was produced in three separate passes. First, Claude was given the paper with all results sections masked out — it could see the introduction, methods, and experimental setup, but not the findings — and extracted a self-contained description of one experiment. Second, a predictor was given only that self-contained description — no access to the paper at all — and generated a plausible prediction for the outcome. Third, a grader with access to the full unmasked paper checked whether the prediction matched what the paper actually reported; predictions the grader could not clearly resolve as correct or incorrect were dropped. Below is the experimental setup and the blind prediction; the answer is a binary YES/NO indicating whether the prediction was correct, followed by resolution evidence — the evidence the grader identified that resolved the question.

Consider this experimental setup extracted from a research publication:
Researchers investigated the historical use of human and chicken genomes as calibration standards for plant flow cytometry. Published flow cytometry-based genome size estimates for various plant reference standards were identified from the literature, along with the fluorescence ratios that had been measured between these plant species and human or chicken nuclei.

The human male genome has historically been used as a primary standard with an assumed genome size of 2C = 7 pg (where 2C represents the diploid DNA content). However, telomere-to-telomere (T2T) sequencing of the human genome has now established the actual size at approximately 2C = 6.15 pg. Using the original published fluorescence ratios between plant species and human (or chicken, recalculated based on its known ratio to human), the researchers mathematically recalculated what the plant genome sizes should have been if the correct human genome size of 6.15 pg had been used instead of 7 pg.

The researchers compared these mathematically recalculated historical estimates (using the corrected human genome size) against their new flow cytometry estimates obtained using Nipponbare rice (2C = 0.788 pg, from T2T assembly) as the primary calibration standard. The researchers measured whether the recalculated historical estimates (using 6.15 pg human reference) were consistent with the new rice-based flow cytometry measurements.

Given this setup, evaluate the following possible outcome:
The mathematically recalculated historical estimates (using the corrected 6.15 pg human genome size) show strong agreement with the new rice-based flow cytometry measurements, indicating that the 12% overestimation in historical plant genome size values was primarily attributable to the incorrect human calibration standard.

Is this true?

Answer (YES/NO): YES